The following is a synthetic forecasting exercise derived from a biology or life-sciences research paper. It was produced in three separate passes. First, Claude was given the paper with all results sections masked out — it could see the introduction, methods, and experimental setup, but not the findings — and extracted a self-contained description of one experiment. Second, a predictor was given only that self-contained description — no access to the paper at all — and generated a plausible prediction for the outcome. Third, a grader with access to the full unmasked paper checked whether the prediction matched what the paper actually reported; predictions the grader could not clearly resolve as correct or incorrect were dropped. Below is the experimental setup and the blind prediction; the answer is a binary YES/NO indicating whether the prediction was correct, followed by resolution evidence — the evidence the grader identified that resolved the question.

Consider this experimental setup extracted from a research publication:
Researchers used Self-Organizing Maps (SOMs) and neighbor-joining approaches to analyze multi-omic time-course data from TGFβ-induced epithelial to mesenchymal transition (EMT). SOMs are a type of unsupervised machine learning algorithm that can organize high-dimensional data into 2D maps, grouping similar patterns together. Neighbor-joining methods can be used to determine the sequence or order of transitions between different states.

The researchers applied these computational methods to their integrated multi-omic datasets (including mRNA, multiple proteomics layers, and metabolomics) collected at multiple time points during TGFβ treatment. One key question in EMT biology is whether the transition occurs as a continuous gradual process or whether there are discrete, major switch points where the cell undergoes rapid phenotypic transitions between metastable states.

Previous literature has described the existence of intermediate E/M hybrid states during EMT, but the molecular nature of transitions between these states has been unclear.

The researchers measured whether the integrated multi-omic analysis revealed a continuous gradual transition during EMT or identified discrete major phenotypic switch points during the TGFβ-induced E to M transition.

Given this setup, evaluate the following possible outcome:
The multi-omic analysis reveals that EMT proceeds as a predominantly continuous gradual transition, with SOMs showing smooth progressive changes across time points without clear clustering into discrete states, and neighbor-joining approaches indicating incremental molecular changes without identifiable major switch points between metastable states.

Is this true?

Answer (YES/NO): NO